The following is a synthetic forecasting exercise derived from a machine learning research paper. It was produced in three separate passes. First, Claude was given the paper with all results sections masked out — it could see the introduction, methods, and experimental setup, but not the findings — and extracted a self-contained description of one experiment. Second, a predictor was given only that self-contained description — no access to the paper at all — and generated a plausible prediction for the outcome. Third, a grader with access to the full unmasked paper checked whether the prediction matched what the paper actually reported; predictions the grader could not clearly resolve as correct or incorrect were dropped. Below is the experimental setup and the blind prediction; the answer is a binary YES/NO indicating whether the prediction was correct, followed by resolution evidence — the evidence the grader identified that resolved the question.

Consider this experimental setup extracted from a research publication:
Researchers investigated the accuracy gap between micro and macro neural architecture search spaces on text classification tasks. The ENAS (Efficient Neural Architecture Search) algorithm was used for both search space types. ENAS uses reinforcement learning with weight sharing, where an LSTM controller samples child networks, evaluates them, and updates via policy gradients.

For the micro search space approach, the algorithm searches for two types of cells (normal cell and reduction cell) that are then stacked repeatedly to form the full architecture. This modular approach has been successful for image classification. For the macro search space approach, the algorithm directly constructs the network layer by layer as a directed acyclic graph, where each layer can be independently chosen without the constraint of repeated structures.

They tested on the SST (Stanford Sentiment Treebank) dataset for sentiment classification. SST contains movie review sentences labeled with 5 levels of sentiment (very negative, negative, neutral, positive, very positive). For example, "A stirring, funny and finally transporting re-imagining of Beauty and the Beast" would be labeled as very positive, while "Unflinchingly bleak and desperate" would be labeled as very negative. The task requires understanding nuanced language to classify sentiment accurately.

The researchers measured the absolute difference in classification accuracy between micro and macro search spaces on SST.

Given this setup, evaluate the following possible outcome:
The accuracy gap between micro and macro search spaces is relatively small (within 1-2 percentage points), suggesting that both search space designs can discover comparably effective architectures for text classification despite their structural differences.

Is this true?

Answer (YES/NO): NO